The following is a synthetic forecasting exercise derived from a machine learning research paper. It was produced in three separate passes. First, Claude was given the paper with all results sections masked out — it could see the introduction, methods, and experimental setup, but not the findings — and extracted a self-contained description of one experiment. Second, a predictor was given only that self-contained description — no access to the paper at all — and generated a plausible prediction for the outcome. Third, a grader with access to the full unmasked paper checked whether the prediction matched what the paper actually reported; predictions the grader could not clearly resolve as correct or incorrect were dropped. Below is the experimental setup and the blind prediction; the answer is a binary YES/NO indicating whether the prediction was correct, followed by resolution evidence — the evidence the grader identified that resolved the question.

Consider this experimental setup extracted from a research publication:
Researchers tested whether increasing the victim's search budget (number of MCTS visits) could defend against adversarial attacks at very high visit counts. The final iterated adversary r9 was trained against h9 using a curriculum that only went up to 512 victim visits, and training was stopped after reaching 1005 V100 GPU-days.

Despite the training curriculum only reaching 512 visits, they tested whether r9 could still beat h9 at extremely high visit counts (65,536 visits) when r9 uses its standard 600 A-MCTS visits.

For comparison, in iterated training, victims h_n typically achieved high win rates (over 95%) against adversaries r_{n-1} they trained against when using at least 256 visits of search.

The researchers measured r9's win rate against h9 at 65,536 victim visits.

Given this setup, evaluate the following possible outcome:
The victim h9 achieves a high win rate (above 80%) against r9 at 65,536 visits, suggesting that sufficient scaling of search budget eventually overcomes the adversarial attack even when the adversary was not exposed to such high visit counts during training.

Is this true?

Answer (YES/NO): NO